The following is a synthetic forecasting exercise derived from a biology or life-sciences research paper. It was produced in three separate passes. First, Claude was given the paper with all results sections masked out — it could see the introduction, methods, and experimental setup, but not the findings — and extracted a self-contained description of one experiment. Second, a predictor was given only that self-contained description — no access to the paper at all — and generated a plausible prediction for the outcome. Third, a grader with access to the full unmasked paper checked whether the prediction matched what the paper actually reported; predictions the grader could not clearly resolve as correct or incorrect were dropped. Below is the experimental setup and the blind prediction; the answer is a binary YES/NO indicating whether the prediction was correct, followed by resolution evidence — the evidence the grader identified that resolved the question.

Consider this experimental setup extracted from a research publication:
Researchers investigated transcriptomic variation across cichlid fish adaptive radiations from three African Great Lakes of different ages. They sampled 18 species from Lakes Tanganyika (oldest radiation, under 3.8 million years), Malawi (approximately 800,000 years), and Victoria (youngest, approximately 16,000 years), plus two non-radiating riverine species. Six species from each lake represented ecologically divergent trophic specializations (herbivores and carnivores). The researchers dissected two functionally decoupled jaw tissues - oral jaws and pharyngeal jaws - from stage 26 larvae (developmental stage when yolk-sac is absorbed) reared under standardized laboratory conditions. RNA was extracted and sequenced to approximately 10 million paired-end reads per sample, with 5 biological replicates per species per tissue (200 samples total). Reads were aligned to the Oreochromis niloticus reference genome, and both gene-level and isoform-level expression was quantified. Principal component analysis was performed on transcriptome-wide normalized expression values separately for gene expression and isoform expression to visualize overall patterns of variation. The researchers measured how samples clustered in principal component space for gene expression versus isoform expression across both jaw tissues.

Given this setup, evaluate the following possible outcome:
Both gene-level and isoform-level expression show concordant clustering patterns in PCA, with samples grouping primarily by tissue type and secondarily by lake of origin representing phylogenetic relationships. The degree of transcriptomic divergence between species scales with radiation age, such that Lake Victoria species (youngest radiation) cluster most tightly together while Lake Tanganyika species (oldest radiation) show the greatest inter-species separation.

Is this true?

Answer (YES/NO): NO